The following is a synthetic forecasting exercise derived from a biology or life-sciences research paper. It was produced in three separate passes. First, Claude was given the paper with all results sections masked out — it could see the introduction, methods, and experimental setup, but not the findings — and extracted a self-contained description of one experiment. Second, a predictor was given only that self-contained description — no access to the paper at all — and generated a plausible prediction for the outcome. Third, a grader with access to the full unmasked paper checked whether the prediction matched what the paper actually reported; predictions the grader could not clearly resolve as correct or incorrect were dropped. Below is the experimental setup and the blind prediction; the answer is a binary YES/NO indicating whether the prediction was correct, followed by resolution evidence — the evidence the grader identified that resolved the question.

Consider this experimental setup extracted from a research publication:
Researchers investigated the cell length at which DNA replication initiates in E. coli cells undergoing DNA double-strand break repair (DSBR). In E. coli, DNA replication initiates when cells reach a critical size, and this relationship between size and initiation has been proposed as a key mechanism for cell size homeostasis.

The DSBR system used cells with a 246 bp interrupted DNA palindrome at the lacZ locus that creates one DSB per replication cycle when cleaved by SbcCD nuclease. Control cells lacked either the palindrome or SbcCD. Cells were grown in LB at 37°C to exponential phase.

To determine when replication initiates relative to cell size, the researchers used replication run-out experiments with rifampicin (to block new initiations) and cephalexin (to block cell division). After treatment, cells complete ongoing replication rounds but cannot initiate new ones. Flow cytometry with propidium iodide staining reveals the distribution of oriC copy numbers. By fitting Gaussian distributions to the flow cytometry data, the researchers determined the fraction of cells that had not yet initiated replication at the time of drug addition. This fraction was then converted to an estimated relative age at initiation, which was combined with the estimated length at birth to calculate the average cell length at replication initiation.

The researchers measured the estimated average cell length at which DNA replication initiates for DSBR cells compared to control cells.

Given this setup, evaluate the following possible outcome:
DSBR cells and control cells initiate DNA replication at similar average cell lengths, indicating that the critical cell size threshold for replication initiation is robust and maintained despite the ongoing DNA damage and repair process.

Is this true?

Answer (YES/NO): YES